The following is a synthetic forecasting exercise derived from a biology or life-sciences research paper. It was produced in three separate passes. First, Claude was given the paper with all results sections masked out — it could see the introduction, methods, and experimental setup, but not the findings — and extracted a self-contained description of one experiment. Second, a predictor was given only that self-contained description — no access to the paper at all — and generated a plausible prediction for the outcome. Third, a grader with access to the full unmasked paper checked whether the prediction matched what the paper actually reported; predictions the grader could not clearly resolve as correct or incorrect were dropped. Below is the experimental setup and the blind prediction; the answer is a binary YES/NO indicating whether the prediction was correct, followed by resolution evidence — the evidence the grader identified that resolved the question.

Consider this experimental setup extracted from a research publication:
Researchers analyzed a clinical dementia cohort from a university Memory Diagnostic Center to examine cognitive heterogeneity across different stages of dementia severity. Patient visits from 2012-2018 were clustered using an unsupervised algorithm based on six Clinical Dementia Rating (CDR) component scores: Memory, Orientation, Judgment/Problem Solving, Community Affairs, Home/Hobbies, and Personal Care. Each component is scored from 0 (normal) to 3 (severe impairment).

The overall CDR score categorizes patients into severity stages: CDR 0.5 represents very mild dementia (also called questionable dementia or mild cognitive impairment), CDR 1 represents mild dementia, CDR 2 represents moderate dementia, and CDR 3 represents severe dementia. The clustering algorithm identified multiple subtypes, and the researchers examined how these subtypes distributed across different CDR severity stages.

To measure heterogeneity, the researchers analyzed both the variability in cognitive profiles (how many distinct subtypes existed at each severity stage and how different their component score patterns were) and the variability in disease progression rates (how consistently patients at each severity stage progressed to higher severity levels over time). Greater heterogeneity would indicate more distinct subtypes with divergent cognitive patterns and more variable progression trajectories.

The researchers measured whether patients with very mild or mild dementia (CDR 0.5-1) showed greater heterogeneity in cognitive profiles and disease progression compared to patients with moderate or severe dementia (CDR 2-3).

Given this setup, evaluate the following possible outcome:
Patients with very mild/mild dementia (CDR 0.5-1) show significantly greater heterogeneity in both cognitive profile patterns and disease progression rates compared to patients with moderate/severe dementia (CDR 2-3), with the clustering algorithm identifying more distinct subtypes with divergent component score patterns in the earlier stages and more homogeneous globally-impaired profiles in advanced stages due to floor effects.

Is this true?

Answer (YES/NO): YES